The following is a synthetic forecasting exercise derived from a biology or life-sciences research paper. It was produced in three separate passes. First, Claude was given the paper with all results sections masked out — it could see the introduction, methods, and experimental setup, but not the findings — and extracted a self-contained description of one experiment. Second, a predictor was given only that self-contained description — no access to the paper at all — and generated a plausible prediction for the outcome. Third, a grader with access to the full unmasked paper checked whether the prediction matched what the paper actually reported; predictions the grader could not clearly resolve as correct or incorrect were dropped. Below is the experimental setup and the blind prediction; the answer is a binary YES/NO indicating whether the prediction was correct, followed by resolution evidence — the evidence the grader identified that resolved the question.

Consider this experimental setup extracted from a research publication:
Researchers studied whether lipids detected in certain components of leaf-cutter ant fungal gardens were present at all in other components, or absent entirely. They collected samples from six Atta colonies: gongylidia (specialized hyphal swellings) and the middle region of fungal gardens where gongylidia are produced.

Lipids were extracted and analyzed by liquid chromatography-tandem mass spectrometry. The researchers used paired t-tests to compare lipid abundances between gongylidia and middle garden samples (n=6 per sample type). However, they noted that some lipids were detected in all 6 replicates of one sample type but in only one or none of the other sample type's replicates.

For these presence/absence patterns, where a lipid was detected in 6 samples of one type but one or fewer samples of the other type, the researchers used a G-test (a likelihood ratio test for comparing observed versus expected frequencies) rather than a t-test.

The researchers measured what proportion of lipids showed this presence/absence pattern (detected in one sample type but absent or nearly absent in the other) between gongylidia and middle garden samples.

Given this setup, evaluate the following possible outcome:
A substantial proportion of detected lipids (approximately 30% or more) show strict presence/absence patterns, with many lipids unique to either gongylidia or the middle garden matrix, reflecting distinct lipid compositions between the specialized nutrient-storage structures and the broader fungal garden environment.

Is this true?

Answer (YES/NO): NO